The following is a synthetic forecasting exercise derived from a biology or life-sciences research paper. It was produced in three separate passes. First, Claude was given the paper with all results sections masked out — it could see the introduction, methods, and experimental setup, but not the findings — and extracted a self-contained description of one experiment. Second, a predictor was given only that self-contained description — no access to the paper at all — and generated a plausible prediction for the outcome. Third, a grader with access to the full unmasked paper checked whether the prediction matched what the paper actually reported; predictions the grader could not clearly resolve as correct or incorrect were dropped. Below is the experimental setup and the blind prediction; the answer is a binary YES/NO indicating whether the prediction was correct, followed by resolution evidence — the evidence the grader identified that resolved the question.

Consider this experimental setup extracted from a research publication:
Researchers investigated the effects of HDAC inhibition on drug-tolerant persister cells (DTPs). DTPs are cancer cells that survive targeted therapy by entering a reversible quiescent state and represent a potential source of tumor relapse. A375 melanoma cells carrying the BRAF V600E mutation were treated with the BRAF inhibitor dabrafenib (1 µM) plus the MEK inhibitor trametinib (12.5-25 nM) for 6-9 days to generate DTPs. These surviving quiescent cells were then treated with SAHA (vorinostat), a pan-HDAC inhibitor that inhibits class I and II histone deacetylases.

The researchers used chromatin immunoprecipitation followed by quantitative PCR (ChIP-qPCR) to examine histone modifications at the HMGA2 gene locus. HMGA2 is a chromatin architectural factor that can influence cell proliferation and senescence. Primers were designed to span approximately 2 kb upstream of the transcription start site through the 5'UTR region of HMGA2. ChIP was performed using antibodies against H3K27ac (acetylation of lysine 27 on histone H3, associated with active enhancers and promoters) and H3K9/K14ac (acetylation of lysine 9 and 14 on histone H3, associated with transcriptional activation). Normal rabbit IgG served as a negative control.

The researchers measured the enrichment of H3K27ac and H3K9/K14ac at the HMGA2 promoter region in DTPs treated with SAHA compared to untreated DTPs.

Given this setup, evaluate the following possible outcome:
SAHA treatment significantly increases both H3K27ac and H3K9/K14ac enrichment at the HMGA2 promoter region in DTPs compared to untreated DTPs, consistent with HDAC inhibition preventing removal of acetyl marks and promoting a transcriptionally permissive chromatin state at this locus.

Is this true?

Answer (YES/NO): YES